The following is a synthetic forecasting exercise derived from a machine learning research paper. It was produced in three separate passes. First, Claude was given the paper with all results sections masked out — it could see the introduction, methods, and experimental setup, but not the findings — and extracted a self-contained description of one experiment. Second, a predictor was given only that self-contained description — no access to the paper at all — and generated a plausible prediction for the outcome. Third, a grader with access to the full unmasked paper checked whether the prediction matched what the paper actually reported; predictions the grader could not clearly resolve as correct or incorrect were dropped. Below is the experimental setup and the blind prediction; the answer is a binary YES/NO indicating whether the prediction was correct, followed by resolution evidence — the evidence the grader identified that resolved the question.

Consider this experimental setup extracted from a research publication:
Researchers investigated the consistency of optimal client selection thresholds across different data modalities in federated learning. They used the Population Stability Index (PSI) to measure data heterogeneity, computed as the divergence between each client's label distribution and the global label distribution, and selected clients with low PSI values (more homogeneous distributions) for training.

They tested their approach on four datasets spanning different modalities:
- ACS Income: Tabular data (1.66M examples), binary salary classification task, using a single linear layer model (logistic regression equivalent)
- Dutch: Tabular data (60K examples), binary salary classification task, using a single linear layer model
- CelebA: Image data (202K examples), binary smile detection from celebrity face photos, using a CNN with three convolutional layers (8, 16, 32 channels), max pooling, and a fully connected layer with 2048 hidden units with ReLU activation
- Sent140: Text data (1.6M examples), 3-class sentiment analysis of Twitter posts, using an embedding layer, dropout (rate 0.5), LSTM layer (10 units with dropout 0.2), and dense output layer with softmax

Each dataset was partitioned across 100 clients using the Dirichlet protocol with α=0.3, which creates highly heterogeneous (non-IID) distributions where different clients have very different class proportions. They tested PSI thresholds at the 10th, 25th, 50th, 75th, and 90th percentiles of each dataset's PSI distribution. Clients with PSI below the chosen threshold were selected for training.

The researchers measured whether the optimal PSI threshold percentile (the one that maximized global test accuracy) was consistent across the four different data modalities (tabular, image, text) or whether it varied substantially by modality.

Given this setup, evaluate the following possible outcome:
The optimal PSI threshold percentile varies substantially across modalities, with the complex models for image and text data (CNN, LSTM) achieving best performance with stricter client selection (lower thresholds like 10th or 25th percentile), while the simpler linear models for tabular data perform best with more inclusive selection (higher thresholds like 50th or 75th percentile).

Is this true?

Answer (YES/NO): NO